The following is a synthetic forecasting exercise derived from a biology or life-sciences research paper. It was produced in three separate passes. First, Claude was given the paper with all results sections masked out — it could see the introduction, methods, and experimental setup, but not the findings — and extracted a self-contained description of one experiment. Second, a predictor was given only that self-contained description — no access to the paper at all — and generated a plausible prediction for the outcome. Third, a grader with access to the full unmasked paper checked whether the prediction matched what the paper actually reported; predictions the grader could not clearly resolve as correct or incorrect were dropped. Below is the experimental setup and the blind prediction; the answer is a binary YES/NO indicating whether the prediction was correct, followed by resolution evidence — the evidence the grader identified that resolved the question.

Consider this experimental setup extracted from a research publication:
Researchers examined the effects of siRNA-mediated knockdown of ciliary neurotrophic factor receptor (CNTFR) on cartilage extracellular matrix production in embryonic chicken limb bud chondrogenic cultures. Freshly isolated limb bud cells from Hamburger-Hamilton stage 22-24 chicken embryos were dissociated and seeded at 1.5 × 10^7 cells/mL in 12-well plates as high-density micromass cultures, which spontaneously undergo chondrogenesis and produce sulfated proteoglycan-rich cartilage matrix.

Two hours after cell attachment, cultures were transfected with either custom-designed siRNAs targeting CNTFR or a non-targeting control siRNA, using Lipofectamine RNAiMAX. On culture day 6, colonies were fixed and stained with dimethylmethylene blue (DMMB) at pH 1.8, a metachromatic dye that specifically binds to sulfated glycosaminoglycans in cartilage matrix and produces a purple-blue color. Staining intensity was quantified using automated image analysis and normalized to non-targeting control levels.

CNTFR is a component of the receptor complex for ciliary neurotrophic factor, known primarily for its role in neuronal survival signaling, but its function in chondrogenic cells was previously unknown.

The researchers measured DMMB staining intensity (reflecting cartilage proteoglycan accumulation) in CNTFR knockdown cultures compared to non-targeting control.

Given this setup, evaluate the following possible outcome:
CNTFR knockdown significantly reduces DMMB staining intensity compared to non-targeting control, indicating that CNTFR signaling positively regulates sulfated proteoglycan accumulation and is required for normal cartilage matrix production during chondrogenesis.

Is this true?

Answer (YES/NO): NO